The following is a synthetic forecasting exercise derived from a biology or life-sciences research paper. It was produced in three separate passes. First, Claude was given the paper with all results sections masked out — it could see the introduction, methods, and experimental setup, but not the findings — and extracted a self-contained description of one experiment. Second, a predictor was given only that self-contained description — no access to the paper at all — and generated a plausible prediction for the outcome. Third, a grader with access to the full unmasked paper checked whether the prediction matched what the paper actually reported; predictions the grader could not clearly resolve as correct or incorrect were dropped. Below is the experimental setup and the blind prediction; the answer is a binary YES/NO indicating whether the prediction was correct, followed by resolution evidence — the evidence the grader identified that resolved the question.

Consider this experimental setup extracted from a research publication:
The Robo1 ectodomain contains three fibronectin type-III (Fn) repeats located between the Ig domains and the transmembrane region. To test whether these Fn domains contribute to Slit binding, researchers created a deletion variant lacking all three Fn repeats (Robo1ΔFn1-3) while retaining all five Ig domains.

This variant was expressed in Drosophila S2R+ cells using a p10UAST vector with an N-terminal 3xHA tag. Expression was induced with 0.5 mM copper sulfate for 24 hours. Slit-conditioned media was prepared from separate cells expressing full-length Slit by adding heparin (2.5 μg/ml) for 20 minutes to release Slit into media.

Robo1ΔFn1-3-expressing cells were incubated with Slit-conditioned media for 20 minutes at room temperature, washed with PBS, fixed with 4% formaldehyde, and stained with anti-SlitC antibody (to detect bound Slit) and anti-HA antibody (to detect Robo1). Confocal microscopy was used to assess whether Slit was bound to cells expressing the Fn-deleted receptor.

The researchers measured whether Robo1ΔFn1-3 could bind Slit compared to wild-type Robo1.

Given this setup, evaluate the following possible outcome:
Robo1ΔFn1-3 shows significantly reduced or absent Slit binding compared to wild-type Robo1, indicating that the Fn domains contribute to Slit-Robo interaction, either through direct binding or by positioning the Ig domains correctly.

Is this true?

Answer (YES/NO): NO